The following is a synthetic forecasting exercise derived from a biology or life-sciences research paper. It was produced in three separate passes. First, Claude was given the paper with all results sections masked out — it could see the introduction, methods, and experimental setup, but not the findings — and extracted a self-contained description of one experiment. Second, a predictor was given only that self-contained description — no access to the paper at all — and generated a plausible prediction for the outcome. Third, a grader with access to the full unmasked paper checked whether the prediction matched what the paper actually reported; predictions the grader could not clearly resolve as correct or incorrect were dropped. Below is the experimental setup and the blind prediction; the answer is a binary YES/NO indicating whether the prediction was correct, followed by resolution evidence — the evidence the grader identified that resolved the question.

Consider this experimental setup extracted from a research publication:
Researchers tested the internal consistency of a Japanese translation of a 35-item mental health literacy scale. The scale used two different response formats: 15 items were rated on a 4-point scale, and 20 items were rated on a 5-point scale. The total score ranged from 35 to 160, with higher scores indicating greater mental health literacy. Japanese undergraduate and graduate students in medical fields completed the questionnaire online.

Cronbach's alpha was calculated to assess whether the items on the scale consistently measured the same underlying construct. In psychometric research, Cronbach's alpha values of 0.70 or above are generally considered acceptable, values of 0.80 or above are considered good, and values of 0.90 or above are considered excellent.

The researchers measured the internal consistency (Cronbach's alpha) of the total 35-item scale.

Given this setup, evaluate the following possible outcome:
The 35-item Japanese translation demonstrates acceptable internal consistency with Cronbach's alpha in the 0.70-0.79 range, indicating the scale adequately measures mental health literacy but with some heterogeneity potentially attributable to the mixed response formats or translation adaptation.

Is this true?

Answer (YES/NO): YES